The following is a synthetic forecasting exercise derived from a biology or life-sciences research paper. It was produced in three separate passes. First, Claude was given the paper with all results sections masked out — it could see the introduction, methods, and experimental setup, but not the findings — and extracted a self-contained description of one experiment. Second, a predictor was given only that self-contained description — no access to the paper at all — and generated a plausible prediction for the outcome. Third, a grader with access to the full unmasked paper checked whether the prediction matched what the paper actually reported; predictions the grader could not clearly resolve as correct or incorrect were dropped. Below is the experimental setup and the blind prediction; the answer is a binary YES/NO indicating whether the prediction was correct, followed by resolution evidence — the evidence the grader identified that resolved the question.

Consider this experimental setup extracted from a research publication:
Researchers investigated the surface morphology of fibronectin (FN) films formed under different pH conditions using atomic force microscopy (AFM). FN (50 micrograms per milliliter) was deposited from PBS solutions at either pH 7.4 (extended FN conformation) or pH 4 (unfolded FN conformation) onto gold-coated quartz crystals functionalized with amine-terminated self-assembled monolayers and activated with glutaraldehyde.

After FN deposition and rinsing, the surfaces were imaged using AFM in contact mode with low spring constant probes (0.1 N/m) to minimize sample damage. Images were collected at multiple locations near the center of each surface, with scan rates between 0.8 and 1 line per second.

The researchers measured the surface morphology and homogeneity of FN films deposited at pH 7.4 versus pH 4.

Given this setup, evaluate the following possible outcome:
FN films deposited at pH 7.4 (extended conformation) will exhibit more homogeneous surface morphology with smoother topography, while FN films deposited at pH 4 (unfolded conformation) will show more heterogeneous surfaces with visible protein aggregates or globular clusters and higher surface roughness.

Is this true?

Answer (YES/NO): NO